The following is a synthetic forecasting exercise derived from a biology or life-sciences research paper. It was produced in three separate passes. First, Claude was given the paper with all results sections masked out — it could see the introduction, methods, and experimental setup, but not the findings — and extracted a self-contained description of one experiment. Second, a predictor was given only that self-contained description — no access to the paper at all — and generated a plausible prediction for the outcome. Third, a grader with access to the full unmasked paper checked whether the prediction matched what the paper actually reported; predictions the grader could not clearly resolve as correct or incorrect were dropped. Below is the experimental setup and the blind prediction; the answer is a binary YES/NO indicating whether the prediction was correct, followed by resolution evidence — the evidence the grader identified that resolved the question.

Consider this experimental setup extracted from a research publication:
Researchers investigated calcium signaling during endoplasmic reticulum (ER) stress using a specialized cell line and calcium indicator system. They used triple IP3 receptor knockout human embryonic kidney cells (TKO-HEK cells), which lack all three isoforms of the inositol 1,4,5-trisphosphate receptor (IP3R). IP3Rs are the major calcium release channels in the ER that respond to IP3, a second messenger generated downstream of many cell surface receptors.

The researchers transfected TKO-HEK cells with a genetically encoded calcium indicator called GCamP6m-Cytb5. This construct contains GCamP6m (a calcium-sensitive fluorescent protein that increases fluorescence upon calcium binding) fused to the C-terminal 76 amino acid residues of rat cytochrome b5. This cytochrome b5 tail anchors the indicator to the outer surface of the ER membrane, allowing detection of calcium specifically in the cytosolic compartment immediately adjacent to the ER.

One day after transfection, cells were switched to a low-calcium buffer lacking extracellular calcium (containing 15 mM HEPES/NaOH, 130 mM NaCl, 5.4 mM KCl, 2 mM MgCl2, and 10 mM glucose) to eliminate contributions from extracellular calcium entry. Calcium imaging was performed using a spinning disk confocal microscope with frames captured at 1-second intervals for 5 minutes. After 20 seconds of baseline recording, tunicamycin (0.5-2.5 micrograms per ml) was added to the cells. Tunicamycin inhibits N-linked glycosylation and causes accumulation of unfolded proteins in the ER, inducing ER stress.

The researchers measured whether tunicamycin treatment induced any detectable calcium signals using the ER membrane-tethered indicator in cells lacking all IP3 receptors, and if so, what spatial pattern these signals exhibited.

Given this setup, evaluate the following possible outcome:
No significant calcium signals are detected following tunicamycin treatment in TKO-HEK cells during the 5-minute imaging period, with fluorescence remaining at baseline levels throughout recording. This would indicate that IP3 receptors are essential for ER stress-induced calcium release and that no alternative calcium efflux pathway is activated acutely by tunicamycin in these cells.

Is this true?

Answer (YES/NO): NO